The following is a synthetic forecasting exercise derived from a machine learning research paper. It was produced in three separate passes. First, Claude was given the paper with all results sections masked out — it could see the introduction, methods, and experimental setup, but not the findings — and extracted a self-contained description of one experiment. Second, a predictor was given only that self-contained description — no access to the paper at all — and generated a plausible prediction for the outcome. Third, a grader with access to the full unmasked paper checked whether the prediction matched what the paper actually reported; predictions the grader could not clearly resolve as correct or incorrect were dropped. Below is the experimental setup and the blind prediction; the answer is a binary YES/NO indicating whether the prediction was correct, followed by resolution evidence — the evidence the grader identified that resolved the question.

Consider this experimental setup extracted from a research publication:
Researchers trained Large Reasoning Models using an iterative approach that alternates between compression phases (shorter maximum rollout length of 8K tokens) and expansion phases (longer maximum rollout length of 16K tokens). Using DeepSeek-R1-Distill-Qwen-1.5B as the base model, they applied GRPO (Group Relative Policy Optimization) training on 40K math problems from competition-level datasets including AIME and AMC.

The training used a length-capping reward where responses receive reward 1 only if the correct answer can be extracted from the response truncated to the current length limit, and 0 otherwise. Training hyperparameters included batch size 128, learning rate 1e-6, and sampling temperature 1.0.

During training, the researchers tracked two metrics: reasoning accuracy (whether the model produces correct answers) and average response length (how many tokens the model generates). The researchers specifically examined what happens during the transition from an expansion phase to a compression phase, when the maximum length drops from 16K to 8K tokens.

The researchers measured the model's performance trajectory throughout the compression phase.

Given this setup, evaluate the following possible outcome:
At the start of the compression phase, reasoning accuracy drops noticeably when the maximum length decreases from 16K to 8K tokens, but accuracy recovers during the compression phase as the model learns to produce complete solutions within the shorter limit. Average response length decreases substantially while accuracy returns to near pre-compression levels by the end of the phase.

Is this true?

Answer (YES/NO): NO